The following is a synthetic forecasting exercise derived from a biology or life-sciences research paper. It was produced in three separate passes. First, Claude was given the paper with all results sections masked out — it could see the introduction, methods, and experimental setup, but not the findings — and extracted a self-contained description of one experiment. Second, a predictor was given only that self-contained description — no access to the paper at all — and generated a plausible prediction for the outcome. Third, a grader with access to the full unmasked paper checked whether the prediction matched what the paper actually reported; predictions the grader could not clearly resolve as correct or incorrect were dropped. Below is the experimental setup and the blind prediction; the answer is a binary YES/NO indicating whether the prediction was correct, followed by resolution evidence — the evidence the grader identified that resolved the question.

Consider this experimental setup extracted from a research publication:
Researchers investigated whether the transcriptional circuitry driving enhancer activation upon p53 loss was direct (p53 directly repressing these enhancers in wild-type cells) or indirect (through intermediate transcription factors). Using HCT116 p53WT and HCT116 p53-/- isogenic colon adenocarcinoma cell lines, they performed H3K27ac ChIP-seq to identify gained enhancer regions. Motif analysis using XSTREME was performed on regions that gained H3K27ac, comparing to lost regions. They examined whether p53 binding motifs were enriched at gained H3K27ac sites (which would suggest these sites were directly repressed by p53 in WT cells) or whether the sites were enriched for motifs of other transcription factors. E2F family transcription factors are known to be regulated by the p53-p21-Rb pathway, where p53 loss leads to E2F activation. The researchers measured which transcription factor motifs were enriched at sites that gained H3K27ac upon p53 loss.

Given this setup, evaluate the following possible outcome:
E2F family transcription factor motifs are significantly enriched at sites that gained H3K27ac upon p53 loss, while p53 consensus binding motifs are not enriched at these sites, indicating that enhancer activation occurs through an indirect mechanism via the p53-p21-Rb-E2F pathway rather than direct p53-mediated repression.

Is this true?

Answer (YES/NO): YES